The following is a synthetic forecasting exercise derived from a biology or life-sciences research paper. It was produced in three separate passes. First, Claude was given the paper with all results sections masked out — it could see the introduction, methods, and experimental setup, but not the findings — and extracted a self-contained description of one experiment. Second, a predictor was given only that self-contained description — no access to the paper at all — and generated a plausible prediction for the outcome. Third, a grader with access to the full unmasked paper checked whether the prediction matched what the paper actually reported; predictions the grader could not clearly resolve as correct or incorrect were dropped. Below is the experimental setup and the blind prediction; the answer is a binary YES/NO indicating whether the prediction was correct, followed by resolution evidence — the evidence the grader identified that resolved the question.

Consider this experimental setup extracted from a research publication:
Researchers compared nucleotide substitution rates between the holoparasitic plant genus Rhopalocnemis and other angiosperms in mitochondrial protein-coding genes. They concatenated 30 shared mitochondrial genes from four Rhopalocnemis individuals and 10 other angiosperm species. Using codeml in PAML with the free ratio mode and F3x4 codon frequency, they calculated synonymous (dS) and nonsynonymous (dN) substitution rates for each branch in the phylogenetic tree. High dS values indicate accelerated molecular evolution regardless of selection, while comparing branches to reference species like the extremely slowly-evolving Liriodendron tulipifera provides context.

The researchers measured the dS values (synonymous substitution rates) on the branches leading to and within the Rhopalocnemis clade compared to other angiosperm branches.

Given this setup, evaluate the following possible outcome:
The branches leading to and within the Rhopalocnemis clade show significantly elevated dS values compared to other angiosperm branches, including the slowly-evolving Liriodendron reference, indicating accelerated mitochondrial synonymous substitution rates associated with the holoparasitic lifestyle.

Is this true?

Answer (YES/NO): YES